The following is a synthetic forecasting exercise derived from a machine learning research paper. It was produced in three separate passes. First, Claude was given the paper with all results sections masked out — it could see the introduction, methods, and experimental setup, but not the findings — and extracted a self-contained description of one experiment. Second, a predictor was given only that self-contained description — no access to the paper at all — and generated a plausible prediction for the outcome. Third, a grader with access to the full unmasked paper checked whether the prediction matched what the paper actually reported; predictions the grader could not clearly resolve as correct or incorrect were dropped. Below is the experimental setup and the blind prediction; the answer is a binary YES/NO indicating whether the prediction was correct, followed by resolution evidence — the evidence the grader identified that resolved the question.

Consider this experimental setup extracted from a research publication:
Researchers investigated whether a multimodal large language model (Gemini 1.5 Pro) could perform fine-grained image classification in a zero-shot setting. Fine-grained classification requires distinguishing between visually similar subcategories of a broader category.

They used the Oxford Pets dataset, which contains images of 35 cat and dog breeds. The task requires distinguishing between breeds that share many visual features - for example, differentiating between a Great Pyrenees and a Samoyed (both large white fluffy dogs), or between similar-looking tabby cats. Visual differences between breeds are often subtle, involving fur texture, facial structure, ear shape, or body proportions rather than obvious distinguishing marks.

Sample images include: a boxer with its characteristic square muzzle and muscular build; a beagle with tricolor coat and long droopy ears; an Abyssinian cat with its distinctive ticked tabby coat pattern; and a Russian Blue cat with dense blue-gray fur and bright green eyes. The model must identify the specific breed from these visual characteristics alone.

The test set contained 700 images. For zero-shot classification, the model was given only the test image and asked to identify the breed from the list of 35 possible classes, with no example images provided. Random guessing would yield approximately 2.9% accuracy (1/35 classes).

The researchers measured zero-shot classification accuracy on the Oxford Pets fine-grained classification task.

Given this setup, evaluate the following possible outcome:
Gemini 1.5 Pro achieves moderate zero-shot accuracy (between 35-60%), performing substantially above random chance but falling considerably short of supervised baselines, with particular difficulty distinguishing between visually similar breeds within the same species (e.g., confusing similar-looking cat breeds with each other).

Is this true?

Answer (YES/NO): NO